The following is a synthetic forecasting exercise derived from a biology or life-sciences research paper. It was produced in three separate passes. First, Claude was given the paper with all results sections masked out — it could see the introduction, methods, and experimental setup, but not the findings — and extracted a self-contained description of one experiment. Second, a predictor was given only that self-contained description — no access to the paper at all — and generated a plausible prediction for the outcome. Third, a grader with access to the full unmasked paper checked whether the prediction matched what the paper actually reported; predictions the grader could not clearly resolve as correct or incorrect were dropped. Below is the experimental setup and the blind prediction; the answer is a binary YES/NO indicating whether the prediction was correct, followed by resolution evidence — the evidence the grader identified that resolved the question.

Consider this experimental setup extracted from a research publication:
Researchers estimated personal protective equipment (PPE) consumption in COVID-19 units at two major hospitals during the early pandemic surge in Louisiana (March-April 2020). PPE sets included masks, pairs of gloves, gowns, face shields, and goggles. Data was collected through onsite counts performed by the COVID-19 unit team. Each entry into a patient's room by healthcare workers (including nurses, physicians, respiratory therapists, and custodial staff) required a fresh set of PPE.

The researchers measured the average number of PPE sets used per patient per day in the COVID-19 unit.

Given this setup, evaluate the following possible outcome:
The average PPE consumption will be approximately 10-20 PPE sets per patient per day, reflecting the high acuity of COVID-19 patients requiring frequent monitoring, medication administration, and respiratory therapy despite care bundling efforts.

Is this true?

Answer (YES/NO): NO